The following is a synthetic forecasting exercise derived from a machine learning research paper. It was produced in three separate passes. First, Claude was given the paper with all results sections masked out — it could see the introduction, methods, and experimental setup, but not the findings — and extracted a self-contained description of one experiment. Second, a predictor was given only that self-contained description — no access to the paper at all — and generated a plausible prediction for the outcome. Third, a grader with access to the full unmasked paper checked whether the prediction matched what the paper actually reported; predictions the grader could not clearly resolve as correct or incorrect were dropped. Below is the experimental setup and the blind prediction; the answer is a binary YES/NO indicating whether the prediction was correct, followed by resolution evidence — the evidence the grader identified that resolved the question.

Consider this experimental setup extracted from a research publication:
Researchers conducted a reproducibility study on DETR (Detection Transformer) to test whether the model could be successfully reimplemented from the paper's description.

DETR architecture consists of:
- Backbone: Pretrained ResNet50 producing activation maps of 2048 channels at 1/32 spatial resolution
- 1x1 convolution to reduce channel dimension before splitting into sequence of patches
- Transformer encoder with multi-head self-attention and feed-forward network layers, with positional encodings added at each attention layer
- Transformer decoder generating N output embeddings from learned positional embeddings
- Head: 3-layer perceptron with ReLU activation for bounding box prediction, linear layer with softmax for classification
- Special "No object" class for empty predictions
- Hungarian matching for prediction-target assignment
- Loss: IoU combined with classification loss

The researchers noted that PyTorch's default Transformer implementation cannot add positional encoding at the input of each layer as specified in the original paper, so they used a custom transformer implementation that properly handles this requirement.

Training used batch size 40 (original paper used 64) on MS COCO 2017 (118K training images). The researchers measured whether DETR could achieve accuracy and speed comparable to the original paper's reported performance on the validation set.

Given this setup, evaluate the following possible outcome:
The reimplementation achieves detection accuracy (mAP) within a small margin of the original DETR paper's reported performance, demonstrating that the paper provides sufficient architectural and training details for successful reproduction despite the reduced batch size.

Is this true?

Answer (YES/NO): NO